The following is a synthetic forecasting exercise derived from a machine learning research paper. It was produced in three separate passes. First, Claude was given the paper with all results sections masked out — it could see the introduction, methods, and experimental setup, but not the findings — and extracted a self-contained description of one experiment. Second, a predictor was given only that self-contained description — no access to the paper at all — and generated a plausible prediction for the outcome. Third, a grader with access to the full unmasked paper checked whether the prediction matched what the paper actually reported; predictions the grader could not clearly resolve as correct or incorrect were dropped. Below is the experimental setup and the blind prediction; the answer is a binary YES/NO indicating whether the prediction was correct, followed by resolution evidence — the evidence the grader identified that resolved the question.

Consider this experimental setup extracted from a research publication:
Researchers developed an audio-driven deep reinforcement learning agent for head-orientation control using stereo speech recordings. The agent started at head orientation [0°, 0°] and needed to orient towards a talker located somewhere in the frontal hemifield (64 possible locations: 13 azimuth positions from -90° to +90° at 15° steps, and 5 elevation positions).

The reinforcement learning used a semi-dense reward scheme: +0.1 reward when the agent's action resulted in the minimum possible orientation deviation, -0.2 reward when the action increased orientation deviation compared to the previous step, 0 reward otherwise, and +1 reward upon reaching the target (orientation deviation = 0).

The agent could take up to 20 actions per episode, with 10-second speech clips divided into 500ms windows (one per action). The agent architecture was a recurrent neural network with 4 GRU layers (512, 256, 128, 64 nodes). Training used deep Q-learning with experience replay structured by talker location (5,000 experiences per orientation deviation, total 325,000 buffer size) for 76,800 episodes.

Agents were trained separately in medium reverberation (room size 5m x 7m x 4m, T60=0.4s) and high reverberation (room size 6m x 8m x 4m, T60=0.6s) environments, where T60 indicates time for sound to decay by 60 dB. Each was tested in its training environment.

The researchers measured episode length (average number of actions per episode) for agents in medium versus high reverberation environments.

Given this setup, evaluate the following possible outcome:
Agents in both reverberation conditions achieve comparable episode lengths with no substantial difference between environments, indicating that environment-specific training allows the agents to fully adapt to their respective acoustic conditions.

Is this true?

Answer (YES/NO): YES